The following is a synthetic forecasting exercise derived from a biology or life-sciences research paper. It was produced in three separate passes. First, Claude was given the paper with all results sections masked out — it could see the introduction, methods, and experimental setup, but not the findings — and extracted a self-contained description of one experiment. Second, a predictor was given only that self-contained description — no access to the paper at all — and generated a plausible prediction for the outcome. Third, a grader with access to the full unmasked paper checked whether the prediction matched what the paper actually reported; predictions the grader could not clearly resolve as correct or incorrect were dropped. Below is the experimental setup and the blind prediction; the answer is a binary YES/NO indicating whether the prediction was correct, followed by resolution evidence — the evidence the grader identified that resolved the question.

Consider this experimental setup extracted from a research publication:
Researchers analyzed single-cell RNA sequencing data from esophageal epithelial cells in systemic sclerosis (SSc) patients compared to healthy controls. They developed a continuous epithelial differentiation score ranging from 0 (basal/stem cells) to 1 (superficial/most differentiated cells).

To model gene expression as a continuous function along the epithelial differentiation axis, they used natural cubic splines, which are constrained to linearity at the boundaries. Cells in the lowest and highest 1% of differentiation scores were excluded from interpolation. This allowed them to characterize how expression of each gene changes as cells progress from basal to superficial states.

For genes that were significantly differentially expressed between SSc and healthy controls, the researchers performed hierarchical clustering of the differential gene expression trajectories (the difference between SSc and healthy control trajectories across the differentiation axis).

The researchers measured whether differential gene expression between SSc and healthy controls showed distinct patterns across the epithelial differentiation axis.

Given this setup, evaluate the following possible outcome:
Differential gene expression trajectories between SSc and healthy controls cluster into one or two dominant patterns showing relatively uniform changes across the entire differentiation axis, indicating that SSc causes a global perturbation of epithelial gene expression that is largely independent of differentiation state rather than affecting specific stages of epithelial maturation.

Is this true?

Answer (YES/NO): NO